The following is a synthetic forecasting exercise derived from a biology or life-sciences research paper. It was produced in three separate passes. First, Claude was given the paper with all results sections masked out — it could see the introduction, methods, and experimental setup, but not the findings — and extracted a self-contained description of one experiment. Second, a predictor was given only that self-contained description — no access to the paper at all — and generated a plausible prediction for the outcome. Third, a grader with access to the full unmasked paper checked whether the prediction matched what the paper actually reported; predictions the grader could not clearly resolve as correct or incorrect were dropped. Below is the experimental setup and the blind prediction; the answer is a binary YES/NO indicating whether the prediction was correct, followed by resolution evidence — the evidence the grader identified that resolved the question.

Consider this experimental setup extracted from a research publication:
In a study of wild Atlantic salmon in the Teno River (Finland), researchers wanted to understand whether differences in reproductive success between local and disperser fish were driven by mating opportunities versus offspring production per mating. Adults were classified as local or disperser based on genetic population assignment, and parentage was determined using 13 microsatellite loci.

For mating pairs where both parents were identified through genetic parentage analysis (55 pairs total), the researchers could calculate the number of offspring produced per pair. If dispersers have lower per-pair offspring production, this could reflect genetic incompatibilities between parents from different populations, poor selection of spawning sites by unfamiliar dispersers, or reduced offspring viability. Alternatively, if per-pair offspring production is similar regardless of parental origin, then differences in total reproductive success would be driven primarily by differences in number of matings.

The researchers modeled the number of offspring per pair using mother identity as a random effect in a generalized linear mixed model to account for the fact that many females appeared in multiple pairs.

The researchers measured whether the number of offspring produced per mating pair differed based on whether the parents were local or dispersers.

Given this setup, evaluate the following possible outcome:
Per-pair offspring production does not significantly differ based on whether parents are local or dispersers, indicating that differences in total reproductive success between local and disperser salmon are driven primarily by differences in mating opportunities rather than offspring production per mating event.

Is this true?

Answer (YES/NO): NO